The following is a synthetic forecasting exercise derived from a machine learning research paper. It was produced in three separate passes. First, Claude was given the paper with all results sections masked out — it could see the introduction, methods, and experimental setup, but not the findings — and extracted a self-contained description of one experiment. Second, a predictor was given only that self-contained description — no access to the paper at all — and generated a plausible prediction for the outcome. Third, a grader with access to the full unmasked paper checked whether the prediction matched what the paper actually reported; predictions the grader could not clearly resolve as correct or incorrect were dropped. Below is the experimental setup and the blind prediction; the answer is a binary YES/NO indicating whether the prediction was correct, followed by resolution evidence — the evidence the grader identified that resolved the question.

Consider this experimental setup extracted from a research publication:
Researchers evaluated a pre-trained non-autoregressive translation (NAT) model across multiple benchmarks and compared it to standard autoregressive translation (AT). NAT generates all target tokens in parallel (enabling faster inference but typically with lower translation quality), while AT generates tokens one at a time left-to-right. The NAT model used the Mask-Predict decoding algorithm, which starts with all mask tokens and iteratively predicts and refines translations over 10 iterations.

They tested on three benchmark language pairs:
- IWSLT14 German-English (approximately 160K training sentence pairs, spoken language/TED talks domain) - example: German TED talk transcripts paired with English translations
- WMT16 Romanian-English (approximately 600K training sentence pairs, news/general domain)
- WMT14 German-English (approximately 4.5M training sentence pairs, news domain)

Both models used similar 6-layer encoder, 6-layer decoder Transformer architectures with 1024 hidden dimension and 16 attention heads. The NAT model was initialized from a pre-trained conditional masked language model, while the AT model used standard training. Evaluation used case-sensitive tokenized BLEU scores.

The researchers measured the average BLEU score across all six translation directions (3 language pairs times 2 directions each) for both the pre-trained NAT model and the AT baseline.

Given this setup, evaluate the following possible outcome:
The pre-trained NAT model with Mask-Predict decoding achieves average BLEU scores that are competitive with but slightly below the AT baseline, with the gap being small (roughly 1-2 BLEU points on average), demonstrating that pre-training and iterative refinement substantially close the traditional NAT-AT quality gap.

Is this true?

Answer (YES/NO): NO